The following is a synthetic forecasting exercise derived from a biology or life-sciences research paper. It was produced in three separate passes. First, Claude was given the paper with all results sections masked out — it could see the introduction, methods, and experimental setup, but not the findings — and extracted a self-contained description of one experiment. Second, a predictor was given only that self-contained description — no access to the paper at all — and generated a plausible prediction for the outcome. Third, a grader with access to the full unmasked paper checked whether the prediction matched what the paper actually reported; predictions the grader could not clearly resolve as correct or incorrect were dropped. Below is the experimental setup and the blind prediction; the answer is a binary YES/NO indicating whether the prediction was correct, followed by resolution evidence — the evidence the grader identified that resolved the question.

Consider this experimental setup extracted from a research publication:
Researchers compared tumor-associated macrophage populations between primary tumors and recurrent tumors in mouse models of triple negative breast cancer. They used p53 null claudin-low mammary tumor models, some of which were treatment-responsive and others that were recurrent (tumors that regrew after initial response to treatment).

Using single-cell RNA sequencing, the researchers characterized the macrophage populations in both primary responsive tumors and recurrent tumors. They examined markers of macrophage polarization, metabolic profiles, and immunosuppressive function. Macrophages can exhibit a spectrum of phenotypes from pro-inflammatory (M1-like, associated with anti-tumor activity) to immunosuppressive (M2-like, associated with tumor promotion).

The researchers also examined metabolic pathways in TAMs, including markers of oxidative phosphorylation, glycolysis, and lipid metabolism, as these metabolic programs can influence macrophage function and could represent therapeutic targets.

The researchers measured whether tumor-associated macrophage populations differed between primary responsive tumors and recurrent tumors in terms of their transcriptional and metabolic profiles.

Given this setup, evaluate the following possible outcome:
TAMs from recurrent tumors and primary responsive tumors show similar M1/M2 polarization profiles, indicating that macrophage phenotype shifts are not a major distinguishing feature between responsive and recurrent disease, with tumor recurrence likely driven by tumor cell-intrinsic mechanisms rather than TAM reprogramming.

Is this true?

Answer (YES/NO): NO